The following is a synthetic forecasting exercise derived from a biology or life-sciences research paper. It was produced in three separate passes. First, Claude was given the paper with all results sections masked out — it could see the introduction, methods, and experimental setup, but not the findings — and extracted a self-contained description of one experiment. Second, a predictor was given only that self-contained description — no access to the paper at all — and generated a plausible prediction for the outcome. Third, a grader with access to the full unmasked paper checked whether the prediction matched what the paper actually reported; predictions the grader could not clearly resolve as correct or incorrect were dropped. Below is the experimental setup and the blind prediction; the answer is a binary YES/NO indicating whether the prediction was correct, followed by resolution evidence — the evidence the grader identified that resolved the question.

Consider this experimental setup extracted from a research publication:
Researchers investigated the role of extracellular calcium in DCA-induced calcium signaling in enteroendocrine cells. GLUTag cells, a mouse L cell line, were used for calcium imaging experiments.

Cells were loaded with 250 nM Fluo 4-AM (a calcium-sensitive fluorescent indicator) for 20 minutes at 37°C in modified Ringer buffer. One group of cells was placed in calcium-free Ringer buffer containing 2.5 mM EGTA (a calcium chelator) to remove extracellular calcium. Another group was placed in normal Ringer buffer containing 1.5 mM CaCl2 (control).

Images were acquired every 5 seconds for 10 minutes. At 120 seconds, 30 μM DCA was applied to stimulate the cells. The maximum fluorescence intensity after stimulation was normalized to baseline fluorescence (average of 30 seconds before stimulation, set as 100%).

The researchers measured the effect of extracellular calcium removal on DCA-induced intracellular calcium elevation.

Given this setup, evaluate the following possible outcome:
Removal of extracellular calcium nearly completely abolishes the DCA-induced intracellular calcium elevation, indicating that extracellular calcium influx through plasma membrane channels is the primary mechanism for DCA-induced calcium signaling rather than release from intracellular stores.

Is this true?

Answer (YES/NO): NO